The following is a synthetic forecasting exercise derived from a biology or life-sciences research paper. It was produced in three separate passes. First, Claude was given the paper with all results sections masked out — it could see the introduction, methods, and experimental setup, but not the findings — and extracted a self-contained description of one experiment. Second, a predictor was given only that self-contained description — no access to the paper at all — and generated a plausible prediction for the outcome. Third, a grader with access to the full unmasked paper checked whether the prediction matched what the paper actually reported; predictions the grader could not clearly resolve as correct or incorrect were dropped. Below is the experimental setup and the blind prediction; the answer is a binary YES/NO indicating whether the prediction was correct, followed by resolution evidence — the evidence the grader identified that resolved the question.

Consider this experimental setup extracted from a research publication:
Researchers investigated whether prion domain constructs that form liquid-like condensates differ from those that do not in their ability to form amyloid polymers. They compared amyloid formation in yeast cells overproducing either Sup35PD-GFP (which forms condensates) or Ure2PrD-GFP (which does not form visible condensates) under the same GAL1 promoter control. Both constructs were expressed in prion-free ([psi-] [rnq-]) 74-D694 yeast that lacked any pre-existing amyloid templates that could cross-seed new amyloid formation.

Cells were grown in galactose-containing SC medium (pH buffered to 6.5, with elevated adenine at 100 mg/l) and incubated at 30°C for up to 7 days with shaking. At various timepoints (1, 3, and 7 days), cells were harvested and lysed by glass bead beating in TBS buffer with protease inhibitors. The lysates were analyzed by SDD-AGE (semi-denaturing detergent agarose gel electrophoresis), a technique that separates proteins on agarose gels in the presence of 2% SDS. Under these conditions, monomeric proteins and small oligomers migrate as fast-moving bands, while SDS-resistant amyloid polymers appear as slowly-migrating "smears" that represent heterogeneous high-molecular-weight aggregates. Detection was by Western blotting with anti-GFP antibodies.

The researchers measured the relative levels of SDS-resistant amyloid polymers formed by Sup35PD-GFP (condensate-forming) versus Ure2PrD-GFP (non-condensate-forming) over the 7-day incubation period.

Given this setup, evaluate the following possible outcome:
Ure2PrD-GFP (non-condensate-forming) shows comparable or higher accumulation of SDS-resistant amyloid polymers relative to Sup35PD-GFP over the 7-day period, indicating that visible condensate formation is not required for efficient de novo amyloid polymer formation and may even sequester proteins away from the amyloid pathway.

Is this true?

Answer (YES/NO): NO